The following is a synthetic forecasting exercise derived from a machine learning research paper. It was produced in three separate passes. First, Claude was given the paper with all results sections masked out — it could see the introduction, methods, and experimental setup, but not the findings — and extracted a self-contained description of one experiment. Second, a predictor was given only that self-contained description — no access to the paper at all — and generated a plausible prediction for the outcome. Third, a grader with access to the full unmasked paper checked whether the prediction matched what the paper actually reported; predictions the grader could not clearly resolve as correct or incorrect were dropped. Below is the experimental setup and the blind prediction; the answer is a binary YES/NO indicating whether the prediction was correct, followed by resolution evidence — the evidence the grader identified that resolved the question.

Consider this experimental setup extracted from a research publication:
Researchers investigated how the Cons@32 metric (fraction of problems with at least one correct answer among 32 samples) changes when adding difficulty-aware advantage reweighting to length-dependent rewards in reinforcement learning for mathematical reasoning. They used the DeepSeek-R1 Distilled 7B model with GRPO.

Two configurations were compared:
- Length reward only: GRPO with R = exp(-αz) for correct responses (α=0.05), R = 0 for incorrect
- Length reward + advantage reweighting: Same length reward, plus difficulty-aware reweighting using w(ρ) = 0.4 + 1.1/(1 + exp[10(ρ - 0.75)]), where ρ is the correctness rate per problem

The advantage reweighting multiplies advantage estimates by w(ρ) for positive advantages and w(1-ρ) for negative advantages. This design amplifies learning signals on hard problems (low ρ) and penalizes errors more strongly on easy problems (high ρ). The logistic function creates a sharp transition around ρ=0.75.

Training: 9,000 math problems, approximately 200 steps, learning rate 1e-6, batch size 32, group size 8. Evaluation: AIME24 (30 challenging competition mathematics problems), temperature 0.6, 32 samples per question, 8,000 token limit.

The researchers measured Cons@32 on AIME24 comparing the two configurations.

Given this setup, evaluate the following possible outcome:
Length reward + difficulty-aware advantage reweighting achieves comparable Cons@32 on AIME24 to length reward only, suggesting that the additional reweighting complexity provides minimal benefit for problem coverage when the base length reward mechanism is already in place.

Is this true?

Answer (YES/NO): YES